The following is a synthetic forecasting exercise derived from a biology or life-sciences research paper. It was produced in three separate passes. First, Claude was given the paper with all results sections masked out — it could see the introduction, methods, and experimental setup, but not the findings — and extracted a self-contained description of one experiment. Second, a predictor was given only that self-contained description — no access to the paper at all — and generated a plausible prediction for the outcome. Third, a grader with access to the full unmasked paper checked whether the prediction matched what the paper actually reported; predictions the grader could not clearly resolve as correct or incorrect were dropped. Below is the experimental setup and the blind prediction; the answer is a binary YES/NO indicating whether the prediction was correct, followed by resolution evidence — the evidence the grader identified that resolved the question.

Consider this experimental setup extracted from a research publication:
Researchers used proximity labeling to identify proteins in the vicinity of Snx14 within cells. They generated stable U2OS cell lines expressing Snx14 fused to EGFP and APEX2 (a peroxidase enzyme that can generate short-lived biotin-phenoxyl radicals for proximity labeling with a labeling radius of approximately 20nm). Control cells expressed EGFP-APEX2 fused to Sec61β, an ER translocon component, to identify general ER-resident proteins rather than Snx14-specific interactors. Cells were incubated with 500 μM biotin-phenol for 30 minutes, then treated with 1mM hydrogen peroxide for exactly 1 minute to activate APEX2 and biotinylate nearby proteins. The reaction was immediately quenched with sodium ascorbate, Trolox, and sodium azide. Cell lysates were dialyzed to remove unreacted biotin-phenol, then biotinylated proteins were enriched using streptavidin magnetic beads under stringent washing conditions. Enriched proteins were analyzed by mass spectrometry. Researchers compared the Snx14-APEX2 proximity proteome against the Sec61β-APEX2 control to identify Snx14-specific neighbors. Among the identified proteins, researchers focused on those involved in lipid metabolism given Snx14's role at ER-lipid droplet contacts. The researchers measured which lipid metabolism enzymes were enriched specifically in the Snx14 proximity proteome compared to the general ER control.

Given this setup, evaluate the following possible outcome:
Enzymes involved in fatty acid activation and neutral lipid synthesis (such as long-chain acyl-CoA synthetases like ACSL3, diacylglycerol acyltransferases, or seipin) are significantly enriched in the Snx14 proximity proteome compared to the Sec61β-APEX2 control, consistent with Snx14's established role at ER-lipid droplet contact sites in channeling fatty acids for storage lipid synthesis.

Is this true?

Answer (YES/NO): NO